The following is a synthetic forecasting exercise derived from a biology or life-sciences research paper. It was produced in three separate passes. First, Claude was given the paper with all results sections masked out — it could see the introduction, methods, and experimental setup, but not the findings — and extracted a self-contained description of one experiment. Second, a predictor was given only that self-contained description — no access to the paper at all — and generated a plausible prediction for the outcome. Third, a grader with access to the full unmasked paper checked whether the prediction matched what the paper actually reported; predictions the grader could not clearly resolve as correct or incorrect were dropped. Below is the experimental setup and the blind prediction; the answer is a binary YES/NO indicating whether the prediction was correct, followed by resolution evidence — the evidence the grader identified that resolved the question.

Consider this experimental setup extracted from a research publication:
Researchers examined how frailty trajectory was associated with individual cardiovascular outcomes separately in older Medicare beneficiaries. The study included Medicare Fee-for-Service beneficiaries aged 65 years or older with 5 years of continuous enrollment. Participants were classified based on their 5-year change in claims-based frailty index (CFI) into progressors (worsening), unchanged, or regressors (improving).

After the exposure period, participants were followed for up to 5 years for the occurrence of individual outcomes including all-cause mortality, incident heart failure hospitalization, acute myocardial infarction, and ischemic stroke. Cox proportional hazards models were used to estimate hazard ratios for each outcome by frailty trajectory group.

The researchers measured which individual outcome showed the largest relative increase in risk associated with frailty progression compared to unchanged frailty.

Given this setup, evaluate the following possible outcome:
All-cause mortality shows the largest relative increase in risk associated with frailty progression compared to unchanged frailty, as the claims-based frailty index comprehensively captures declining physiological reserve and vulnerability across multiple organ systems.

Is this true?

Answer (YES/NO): NO